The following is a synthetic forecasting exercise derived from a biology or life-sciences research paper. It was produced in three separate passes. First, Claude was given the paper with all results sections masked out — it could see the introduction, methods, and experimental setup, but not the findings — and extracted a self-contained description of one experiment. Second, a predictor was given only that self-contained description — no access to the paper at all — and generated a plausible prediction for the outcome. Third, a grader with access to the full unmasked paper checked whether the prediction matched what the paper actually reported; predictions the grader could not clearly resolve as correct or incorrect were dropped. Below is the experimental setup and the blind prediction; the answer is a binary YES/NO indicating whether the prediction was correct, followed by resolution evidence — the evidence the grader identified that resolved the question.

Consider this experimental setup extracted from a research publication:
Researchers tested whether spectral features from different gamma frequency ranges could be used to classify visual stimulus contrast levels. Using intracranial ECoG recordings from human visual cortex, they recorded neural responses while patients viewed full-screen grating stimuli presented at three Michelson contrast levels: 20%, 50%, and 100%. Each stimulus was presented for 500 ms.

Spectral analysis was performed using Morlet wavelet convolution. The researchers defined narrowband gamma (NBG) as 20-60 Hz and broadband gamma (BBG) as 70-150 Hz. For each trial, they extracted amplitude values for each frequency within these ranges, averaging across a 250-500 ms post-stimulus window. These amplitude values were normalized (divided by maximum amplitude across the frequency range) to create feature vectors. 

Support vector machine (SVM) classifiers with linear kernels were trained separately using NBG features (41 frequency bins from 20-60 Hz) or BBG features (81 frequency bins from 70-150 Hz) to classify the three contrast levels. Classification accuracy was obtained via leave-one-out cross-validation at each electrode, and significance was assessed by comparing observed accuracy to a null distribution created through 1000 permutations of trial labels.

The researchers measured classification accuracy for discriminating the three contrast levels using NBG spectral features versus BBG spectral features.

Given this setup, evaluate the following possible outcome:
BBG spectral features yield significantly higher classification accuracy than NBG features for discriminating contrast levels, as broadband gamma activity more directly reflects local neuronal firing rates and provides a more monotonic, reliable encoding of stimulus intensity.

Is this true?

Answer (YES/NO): NO